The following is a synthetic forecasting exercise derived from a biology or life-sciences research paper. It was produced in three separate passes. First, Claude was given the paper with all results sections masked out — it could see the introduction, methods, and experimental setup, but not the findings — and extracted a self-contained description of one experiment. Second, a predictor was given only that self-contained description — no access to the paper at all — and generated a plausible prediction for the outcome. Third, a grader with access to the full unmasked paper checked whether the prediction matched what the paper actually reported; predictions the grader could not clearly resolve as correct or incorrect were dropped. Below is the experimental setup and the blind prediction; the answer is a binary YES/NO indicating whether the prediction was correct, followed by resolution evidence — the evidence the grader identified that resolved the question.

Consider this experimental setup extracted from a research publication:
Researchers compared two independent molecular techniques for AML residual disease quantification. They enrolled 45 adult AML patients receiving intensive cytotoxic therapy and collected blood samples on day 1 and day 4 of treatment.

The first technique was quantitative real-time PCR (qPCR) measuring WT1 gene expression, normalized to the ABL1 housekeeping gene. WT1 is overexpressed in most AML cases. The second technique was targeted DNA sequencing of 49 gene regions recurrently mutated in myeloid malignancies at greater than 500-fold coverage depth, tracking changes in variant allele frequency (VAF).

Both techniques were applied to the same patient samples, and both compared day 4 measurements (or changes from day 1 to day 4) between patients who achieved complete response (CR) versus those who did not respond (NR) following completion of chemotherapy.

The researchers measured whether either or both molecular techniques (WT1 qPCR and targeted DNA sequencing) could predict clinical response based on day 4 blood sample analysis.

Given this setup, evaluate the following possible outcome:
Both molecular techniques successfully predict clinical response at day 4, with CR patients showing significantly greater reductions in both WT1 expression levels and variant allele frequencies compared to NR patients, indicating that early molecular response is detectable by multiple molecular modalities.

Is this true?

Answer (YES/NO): NO